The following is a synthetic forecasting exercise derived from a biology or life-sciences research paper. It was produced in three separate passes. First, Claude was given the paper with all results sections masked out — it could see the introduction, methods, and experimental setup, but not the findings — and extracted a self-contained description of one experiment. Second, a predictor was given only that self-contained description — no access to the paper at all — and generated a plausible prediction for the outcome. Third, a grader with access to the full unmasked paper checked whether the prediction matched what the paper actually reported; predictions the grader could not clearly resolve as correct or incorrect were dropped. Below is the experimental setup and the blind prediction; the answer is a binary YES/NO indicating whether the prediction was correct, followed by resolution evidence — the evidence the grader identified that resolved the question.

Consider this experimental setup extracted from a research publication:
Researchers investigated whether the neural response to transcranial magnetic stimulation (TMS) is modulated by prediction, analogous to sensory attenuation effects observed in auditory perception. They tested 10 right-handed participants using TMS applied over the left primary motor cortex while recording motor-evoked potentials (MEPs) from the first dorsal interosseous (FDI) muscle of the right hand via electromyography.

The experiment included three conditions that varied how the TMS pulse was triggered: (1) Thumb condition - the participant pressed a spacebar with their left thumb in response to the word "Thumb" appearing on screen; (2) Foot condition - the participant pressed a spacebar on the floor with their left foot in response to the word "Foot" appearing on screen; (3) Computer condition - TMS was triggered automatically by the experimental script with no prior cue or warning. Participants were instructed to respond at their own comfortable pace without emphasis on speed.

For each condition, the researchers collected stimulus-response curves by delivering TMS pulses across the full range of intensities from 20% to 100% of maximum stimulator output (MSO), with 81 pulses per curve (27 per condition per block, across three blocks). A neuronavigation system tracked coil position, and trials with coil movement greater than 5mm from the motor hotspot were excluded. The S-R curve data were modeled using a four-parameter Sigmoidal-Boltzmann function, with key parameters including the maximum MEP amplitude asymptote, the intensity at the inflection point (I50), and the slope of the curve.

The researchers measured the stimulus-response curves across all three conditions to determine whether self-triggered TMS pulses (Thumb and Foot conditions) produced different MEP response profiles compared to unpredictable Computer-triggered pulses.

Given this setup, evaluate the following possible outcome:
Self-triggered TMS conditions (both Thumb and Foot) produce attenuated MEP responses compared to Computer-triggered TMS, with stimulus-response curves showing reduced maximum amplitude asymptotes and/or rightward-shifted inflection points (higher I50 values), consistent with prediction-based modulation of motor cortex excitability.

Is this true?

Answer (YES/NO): YES